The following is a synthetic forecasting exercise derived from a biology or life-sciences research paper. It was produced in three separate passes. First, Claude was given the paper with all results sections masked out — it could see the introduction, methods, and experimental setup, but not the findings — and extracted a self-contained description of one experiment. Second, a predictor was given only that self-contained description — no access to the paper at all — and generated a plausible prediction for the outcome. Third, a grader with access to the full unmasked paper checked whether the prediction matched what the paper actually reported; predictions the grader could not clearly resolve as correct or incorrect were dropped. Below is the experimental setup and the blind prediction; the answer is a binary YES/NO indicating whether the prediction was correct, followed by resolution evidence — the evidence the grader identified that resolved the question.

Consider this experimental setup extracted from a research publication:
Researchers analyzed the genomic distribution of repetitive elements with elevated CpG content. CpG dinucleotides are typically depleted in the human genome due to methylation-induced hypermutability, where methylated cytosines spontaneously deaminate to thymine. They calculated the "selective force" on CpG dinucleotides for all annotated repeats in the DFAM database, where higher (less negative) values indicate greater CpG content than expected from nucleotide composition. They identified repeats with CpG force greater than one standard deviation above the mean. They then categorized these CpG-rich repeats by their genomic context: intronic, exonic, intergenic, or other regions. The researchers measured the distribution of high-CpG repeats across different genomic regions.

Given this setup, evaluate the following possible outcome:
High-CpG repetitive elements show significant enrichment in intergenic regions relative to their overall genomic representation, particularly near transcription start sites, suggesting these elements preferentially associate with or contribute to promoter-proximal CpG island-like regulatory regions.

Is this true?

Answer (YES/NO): NO